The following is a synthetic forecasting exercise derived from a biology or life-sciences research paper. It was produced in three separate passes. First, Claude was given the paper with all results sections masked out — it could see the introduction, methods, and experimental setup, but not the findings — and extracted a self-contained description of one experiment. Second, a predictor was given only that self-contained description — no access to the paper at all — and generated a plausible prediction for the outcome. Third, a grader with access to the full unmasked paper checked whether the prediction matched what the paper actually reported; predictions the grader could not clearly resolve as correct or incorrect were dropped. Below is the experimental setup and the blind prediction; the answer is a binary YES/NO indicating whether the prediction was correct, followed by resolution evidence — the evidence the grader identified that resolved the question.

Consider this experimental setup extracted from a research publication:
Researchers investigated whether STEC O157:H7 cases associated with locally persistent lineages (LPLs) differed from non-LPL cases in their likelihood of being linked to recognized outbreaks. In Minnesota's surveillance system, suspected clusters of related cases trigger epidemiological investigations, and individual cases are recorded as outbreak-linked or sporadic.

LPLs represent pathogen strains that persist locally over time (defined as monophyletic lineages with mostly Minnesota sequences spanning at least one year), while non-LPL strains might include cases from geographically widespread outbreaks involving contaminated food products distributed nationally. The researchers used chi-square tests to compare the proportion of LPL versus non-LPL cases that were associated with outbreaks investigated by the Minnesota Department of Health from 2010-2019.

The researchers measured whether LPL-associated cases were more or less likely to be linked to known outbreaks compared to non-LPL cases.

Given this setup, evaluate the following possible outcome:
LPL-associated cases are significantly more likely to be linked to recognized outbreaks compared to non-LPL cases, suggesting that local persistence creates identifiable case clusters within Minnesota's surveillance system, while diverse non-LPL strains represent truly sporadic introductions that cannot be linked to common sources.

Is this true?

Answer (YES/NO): NO